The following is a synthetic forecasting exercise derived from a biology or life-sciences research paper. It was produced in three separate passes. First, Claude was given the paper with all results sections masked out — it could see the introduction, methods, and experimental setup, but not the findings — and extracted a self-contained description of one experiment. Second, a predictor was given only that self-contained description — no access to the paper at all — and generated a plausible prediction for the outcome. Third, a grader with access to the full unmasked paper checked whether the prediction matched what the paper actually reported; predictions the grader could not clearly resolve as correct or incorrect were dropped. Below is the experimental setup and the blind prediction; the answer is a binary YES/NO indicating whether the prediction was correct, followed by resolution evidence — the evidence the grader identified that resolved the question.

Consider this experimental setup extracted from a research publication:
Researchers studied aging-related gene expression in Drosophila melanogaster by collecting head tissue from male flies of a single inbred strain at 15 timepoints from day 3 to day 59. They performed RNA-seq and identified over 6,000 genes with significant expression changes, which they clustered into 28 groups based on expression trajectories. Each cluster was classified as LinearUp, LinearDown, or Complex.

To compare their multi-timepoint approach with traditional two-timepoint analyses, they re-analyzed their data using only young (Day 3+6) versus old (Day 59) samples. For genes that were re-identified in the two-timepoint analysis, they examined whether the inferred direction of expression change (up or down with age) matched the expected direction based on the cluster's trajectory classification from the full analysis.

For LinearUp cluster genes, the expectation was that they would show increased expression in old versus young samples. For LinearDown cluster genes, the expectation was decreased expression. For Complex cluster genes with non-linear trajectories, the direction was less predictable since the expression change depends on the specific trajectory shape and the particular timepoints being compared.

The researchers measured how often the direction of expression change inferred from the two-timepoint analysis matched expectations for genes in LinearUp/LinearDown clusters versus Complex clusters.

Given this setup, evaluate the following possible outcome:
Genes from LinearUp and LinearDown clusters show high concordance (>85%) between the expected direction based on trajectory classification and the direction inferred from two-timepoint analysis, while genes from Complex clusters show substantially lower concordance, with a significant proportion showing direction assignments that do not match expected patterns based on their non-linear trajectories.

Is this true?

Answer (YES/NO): YES